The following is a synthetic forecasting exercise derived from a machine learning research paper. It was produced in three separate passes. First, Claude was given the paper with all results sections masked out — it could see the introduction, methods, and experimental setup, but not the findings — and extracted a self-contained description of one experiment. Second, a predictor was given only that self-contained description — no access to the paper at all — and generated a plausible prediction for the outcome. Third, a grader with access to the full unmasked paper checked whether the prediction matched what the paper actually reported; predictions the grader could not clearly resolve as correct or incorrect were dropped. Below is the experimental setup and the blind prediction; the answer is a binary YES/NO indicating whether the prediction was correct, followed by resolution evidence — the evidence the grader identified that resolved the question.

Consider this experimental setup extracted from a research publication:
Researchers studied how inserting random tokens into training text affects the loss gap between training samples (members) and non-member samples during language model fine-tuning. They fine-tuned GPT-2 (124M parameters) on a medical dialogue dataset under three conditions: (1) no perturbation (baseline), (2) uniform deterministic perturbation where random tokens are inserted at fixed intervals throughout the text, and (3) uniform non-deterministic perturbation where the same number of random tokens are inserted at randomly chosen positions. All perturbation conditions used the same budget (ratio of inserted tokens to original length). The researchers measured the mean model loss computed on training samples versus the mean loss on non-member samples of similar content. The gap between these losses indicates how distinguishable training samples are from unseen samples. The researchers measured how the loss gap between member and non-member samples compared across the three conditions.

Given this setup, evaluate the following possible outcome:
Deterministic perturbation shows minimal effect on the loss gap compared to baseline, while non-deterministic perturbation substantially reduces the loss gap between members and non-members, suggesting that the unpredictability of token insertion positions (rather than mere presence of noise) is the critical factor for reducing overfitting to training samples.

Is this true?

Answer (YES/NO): NO